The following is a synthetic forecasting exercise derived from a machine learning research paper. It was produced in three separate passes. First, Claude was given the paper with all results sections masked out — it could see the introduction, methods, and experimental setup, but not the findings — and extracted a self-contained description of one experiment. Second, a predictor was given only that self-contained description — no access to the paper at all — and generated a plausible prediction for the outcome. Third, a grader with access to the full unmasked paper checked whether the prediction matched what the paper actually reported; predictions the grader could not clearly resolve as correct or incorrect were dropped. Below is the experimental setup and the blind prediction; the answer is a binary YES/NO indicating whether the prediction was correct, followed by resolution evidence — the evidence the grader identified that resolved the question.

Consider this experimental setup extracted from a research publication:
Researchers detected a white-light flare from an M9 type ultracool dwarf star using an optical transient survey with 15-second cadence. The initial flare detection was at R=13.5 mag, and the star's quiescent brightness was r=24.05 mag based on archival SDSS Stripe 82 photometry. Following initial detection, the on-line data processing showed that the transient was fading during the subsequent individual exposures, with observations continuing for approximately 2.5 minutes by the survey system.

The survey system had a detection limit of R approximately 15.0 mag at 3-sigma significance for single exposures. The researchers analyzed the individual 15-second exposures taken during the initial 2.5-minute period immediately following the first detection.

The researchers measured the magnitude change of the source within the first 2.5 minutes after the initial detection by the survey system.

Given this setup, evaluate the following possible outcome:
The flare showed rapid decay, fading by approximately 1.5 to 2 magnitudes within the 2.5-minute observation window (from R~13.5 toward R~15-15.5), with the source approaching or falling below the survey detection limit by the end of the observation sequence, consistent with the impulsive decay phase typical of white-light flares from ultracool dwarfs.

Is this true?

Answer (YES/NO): NO